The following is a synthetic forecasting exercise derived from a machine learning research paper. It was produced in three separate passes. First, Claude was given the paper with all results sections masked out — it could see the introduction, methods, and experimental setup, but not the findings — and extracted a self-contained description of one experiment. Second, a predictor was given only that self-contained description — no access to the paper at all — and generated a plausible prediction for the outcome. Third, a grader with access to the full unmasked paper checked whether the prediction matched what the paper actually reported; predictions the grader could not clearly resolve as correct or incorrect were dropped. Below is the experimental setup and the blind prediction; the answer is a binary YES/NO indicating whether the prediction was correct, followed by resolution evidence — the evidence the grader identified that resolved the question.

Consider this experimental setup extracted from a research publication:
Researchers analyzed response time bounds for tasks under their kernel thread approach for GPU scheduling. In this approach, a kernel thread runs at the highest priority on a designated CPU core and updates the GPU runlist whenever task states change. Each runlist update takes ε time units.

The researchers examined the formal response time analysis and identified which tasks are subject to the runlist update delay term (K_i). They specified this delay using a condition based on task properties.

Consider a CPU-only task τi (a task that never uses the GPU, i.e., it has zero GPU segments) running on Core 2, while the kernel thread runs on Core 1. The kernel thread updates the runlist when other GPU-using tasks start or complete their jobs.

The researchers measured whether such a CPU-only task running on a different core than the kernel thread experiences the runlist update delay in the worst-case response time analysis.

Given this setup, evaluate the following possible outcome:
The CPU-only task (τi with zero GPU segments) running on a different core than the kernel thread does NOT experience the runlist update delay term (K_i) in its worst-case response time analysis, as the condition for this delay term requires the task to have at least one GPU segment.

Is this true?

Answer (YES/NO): NO